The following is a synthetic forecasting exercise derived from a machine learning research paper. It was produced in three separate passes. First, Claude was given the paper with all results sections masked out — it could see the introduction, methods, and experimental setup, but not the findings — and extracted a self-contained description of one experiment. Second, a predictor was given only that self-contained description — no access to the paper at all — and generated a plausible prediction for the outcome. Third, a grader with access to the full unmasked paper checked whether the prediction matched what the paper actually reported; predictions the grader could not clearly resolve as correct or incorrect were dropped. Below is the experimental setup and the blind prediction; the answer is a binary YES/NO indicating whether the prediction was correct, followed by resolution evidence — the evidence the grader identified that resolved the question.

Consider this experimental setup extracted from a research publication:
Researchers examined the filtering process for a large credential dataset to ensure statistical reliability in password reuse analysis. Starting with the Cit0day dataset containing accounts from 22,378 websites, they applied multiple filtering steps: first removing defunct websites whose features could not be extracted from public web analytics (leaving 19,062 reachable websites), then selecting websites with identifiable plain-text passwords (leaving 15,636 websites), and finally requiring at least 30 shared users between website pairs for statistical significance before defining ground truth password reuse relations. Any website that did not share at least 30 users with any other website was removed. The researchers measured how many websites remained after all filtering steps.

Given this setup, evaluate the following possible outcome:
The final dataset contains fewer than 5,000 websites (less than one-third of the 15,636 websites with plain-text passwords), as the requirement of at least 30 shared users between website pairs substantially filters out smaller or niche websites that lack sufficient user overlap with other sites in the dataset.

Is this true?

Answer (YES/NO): NO